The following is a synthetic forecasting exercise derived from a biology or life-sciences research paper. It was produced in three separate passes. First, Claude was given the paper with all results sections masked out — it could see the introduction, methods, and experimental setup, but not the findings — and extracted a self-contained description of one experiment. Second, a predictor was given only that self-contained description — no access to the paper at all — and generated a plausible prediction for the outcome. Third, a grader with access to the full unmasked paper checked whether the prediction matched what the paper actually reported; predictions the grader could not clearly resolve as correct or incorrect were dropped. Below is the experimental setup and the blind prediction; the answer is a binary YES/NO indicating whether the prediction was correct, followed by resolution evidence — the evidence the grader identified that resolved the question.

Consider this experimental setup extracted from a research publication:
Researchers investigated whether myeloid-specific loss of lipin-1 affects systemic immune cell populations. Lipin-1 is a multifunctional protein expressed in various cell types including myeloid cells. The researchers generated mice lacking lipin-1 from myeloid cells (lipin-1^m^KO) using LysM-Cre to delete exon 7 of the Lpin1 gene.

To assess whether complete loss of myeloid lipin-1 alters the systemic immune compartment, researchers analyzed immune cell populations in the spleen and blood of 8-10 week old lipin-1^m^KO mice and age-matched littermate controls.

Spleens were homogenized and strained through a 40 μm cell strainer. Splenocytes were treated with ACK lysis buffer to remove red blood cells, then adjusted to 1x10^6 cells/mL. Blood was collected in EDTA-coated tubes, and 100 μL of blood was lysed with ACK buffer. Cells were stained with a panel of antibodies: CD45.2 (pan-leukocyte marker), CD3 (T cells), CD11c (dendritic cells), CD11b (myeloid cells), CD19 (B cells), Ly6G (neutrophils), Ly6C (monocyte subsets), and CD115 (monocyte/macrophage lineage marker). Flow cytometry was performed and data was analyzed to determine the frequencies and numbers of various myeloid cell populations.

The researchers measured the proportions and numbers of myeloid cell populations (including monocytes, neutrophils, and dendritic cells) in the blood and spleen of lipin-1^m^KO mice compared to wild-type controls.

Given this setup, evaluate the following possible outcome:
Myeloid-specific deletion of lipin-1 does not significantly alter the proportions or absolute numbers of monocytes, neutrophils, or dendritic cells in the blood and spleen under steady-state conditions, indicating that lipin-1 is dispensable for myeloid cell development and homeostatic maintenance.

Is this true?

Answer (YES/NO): YES